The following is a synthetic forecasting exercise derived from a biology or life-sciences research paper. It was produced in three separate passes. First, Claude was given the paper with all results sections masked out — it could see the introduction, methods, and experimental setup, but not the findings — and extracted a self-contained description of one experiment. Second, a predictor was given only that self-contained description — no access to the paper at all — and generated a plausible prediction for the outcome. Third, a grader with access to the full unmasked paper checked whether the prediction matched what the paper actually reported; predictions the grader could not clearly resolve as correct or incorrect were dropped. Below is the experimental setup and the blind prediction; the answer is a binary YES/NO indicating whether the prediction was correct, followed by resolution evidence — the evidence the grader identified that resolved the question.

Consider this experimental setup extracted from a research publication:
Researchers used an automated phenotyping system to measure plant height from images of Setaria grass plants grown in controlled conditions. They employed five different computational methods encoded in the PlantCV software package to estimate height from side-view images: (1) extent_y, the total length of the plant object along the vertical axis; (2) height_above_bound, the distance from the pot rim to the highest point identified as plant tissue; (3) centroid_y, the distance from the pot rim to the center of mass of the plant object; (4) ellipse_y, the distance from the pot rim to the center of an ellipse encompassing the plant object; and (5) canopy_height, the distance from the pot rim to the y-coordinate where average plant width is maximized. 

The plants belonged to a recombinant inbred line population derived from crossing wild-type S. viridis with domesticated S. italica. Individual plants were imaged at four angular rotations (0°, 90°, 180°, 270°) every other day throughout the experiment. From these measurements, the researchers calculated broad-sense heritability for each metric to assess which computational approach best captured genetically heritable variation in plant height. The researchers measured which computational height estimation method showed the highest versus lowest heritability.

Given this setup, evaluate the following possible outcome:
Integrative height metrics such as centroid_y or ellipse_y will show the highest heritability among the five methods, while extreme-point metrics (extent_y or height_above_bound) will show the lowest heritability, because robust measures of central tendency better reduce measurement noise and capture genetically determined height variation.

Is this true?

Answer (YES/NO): NO